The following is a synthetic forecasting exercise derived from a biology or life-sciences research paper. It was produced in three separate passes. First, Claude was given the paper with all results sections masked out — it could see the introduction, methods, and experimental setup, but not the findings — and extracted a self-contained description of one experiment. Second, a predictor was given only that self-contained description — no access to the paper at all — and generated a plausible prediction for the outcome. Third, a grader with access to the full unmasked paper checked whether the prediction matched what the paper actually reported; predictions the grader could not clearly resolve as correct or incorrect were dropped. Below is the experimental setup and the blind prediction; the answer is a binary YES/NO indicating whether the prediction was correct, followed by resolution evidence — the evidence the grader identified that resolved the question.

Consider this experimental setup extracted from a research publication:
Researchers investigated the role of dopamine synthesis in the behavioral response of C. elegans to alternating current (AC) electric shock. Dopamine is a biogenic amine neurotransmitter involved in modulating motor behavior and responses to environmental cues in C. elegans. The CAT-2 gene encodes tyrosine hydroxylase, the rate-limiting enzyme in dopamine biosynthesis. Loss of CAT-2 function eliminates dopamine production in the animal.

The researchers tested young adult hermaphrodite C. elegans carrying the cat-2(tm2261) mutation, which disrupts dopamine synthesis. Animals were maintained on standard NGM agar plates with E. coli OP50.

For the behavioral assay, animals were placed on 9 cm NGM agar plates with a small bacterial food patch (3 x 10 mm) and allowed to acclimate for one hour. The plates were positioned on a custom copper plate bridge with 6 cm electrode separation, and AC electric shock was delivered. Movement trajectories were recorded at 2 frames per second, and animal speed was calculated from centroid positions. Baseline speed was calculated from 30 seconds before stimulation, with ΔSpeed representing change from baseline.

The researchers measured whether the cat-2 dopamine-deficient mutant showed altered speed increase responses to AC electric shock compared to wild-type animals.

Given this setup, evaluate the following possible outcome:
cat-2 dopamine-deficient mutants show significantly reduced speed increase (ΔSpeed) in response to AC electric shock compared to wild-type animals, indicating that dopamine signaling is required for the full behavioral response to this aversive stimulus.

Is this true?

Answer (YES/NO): NO